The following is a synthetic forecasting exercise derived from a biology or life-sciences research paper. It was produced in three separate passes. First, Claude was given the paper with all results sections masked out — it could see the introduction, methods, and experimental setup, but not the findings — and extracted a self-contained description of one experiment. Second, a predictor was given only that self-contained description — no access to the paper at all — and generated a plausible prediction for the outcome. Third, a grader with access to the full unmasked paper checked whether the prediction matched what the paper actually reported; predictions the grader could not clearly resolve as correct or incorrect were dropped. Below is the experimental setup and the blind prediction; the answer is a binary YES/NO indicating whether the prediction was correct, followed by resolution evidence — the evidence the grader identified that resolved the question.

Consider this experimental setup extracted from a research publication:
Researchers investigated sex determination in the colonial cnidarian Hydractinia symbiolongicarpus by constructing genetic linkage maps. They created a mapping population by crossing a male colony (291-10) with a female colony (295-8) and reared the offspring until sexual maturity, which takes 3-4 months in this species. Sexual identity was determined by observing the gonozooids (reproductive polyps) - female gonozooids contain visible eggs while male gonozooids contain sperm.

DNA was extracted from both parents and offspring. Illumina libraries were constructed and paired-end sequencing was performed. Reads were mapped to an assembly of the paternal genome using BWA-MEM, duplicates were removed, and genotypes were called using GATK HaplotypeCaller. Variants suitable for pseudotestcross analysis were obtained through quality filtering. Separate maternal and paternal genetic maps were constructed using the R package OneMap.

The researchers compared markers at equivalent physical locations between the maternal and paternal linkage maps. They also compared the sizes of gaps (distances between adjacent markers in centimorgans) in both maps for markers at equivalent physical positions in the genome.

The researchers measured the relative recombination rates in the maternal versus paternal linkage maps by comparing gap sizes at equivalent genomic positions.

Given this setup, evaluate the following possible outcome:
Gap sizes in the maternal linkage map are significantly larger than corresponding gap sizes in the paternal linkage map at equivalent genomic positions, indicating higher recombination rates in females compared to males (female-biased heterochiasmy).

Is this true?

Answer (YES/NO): YES